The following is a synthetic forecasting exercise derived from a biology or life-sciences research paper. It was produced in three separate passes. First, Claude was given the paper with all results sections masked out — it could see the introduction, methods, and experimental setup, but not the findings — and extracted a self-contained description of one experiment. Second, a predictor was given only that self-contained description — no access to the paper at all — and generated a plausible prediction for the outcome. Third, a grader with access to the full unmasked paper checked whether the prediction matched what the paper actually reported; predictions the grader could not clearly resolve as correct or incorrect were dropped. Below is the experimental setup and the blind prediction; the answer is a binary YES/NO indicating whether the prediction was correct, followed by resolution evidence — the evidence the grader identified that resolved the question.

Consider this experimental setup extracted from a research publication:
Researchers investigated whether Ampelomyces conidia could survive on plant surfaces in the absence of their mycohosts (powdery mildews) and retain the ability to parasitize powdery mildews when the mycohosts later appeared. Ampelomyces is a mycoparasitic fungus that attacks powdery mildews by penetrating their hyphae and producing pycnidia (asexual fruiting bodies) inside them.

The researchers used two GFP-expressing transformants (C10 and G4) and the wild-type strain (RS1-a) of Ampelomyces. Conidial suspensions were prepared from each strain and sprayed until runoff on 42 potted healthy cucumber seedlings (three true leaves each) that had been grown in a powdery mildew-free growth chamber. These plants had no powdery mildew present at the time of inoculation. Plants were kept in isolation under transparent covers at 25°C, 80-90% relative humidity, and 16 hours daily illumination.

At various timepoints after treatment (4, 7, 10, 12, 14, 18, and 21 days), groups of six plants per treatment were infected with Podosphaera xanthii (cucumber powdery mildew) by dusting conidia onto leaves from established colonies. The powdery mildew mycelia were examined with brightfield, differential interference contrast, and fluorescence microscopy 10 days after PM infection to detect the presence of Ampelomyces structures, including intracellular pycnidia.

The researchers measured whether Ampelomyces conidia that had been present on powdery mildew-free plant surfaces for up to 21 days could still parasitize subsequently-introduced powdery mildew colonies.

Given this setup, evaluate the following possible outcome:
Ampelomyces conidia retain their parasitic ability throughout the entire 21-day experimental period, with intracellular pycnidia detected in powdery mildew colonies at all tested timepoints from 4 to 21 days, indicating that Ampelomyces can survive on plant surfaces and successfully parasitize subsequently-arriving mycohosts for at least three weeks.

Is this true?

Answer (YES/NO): YES